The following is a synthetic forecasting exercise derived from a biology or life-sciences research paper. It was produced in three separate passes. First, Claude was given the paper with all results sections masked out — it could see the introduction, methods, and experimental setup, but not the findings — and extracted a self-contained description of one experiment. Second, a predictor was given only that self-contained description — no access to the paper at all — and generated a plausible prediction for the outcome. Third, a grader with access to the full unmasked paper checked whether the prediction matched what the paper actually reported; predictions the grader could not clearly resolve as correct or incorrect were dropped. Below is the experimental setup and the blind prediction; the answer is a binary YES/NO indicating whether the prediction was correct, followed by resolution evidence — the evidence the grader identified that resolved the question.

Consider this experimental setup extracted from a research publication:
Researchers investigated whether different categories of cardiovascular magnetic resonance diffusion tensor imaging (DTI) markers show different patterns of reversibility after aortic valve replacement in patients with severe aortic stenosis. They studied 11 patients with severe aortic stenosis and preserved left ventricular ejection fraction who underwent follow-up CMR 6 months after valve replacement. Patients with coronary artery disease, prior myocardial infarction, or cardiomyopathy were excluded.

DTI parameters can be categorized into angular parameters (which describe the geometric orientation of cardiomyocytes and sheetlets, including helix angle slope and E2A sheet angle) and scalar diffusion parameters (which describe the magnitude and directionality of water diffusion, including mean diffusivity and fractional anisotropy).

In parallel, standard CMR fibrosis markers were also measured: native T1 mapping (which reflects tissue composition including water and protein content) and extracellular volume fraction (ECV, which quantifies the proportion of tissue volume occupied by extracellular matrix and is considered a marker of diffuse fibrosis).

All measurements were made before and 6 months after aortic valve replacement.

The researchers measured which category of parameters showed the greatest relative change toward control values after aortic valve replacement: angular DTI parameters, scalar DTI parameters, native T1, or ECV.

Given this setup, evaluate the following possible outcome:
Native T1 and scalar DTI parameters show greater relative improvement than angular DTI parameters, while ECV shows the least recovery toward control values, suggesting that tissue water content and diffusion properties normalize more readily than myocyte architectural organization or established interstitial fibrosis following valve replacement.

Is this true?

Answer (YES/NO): NO